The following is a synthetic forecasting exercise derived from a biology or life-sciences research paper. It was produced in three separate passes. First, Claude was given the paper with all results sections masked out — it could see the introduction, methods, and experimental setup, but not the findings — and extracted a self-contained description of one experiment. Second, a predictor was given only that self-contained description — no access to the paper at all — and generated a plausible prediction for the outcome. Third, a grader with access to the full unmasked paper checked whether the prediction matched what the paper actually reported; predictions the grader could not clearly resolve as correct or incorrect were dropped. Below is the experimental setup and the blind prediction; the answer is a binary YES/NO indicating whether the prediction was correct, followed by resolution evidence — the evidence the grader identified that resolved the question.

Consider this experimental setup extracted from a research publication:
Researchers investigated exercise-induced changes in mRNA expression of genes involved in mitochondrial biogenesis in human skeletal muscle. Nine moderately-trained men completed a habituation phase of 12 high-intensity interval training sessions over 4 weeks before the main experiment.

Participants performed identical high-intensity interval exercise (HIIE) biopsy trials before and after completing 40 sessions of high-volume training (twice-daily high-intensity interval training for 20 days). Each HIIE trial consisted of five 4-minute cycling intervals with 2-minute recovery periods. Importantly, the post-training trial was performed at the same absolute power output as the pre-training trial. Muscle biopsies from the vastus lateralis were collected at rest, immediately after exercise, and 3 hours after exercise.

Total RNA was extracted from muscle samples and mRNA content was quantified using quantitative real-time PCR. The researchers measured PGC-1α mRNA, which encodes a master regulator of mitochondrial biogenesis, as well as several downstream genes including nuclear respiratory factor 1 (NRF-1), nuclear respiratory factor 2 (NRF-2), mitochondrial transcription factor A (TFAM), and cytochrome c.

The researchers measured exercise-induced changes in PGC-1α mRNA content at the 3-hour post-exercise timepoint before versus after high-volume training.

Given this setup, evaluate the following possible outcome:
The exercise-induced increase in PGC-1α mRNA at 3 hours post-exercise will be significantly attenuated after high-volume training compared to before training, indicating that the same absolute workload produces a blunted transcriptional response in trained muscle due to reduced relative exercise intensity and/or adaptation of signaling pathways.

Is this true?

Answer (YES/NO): YES